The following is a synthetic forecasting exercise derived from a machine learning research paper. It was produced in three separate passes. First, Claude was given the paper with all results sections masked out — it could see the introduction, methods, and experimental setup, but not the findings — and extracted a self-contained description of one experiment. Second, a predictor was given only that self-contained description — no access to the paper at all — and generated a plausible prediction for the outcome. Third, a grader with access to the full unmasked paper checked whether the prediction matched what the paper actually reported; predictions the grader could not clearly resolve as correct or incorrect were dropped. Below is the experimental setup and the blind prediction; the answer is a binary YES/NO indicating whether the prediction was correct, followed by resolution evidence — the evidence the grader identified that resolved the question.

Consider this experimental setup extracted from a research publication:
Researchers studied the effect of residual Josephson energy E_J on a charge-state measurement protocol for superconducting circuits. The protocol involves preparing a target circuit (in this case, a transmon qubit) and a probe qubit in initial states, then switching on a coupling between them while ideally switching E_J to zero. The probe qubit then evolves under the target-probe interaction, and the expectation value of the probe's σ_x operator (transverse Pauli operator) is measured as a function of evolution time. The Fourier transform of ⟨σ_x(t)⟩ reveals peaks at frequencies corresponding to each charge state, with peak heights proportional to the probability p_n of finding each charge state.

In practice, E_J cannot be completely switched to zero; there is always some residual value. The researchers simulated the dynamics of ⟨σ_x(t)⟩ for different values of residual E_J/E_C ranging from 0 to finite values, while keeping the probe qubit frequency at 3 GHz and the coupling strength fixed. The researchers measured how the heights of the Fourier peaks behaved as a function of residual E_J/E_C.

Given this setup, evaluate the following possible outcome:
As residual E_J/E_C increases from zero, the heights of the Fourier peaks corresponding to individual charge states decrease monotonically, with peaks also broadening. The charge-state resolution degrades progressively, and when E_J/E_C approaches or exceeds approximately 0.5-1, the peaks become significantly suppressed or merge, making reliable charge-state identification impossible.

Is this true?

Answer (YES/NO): NO